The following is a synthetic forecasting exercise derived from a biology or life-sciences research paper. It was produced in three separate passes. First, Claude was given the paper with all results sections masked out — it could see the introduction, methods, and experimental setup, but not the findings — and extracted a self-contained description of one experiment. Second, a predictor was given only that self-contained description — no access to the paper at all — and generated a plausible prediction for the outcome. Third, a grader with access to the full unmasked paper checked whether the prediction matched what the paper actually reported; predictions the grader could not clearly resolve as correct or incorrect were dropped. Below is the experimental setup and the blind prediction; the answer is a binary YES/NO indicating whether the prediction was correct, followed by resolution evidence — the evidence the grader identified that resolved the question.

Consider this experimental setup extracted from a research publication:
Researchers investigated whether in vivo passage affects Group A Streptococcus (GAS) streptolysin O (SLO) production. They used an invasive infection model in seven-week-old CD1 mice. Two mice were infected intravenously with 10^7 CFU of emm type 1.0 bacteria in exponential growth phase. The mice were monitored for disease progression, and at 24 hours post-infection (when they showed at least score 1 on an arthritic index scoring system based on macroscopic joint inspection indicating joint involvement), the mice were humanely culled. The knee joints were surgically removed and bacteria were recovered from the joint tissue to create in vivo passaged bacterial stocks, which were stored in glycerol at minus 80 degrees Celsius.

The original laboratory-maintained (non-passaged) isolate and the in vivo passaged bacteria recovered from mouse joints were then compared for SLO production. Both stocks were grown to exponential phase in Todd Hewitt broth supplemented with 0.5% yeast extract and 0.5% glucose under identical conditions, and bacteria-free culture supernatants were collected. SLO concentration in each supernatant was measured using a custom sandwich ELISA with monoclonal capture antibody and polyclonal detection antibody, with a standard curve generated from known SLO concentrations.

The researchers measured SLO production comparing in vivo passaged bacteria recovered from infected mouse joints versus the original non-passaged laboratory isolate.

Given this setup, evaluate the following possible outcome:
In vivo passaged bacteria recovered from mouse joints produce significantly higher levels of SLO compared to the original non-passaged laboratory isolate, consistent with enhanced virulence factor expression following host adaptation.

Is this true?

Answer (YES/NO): NO